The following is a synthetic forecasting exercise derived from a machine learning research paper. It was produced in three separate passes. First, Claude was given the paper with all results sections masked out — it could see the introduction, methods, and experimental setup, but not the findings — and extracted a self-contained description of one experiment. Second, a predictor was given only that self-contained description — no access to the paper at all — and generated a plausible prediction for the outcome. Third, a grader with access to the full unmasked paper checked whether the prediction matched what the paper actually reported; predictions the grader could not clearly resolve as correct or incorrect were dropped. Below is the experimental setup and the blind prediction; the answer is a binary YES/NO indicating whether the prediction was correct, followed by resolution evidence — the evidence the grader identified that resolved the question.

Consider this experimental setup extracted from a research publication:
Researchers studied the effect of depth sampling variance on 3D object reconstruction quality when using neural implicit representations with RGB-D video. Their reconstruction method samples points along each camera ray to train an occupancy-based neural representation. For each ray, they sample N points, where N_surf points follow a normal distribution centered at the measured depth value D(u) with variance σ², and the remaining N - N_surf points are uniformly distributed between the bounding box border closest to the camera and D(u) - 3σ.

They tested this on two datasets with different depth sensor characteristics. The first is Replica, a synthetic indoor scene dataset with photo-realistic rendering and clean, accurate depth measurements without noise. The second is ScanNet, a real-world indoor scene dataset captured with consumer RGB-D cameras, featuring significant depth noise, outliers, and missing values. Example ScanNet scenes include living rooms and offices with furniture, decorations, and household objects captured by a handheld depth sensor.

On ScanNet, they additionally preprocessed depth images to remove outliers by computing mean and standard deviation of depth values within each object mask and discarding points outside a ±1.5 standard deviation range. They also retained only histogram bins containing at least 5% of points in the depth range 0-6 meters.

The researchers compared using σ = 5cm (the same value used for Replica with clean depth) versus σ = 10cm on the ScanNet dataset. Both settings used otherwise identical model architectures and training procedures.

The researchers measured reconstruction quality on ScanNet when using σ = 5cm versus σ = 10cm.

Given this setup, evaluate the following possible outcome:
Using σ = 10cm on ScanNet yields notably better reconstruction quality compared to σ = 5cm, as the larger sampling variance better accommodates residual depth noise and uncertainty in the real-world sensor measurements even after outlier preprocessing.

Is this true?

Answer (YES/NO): YES